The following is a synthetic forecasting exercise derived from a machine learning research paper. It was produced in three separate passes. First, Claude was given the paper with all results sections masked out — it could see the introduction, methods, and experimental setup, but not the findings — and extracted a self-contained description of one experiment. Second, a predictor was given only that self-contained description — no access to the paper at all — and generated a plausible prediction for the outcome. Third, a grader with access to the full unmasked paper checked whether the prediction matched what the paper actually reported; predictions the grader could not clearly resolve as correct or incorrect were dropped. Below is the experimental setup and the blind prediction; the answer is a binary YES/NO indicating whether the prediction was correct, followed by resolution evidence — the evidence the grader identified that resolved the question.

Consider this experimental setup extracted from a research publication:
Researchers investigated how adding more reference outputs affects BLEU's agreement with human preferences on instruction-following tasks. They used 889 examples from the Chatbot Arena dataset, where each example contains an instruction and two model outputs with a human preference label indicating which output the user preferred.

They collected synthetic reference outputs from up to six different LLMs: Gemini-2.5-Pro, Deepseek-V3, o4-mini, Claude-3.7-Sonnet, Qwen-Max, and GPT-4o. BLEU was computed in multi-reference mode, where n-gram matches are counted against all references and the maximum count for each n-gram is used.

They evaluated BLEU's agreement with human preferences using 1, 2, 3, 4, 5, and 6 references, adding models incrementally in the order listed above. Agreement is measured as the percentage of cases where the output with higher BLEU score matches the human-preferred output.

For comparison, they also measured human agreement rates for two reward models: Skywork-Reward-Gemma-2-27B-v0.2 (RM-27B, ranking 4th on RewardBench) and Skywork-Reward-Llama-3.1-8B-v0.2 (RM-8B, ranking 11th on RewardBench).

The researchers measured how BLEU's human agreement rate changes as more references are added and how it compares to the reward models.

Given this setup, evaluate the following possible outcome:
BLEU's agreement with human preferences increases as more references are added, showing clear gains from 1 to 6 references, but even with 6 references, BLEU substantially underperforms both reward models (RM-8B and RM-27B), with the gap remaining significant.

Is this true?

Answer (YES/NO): NO